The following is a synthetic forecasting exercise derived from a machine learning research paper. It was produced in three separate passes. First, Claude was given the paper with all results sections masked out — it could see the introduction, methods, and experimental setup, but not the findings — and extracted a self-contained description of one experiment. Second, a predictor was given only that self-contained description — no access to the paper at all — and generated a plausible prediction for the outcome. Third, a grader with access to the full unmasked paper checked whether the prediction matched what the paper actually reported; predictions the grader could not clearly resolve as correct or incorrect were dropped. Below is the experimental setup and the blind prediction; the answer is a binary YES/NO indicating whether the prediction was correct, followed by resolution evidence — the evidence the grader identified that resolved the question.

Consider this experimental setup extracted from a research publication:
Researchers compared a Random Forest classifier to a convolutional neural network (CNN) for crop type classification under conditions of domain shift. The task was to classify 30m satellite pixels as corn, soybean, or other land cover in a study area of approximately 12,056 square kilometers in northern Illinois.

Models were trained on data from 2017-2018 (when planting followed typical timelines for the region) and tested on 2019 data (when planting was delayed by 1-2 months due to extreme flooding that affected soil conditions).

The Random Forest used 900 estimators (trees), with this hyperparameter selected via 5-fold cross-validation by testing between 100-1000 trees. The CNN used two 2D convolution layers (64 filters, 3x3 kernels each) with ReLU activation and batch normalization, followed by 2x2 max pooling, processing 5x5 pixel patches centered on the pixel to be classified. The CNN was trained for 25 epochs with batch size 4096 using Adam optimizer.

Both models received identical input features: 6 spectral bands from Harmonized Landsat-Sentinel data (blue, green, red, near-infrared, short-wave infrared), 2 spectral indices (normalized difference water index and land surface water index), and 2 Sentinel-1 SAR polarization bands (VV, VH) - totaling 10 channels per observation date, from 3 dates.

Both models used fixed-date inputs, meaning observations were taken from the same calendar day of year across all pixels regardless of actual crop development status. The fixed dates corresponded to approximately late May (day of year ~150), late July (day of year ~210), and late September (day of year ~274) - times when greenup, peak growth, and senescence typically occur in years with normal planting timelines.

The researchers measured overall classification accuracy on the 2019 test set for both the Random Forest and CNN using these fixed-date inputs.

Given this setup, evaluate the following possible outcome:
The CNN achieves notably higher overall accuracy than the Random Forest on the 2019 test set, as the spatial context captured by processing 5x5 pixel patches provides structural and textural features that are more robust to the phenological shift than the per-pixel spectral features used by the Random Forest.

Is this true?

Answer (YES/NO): NO